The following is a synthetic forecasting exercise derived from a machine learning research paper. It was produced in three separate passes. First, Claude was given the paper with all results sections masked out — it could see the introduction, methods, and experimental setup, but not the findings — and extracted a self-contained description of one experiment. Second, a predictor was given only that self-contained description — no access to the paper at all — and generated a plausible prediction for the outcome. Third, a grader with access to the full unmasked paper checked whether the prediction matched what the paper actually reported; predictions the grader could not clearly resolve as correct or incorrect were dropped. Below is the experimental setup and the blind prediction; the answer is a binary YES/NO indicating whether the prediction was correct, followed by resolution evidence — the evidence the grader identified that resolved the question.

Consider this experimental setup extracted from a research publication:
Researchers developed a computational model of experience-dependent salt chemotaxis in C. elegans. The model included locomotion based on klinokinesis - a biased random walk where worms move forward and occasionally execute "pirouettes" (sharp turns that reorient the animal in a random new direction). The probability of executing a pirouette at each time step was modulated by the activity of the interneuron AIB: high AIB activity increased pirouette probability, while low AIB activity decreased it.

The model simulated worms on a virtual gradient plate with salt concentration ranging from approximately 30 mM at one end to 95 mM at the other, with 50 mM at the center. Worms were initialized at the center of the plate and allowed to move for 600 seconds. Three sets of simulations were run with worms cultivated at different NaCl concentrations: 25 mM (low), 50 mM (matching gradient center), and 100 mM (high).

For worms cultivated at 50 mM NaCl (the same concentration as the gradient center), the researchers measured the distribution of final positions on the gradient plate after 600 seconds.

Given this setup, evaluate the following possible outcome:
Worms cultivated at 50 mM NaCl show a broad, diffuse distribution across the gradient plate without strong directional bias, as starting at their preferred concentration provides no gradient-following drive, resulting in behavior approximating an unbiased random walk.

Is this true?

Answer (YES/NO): NO